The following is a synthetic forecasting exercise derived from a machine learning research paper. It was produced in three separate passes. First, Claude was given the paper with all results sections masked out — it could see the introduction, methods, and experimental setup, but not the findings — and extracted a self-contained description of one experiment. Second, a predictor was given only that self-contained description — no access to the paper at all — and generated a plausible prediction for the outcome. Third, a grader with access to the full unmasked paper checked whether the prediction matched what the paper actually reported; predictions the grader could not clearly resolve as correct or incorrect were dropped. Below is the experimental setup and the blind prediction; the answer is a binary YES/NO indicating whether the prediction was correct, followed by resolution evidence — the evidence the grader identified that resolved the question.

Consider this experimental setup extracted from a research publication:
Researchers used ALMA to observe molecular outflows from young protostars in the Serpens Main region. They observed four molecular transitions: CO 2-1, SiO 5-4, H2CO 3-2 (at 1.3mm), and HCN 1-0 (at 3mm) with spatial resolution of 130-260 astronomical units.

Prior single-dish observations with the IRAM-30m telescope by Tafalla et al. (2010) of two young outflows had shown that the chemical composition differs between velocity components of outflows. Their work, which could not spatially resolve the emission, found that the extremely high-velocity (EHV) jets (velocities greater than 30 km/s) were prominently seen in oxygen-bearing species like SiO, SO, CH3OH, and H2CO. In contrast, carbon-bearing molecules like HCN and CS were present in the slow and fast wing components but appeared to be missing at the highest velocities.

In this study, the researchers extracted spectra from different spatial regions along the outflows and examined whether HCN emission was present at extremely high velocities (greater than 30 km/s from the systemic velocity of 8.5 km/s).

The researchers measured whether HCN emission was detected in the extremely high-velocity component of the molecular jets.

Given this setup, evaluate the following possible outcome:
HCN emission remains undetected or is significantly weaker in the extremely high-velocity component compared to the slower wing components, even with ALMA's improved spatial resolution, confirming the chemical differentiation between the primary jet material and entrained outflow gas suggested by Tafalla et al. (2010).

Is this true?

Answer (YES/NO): YES